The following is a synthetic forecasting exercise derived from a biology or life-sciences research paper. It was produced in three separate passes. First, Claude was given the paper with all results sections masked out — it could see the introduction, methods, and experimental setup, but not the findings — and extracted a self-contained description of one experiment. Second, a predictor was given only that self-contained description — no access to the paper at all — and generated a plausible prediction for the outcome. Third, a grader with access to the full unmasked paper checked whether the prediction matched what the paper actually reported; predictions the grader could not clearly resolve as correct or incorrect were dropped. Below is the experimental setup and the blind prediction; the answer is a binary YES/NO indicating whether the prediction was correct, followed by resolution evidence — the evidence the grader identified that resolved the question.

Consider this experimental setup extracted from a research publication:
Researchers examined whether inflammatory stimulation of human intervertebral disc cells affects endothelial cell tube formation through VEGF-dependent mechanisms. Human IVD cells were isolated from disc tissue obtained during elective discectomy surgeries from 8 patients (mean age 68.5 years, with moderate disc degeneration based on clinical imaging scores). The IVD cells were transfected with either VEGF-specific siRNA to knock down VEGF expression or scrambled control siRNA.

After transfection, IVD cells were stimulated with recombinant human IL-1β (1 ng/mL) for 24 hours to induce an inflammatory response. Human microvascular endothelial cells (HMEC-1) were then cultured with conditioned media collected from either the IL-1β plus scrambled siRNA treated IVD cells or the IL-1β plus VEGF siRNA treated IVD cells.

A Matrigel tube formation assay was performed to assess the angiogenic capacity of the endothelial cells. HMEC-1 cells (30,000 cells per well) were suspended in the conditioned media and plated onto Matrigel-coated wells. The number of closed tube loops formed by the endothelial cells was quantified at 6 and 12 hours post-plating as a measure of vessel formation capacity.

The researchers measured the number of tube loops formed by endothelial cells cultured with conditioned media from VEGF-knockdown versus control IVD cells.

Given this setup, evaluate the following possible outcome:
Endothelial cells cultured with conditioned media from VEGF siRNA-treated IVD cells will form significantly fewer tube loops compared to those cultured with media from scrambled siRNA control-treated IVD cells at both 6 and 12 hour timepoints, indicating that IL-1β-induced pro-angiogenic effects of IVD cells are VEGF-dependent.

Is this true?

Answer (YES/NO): NO